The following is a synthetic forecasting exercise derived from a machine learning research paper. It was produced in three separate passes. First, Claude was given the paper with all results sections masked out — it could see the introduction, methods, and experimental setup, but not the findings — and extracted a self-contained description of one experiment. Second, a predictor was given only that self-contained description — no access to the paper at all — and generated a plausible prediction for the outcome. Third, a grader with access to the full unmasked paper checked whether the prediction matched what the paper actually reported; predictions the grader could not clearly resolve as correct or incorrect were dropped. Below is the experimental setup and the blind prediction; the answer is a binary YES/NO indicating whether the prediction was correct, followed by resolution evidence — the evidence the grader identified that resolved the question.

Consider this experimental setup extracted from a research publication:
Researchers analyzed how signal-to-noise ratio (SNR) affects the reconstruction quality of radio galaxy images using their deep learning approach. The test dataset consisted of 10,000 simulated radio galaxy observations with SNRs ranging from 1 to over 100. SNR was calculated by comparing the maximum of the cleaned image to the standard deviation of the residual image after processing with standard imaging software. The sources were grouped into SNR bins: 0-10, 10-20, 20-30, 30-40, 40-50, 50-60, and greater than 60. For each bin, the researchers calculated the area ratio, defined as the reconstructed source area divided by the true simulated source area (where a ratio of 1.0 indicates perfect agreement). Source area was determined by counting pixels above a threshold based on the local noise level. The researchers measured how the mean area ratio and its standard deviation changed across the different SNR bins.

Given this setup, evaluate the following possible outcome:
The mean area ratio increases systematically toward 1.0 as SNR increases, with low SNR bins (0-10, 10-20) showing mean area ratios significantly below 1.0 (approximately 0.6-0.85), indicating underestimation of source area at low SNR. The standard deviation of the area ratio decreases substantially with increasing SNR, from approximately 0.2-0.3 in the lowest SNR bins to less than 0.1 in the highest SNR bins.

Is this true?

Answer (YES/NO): NO